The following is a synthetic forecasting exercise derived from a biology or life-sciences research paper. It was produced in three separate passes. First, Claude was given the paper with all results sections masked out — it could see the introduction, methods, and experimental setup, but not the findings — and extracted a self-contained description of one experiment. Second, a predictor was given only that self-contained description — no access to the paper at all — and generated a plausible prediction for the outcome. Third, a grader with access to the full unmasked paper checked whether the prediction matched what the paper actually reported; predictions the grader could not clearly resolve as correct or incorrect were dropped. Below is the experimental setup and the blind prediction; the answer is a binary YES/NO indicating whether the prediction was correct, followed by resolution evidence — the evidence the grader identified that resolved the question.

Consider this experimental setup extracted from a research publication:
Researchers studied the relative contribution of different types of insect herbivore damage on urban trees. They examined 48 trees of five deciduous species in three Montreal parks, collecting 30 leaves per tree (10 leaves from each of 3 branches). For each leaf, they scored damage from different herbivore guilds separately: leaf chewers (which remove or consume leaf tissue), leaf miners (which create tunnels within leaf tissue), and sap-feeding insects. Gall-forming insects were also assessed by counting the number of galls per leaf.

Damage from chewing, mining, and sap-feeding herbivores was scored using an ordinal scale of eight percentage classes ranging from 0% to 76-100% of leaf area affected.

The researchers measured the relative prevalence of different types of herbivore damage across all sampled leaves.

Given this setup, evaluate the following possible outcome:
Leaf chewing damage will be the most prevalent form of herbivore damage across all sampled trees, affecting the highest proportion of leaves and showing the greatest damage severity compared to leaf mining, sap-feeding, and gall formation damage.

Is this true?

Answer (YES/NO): YES